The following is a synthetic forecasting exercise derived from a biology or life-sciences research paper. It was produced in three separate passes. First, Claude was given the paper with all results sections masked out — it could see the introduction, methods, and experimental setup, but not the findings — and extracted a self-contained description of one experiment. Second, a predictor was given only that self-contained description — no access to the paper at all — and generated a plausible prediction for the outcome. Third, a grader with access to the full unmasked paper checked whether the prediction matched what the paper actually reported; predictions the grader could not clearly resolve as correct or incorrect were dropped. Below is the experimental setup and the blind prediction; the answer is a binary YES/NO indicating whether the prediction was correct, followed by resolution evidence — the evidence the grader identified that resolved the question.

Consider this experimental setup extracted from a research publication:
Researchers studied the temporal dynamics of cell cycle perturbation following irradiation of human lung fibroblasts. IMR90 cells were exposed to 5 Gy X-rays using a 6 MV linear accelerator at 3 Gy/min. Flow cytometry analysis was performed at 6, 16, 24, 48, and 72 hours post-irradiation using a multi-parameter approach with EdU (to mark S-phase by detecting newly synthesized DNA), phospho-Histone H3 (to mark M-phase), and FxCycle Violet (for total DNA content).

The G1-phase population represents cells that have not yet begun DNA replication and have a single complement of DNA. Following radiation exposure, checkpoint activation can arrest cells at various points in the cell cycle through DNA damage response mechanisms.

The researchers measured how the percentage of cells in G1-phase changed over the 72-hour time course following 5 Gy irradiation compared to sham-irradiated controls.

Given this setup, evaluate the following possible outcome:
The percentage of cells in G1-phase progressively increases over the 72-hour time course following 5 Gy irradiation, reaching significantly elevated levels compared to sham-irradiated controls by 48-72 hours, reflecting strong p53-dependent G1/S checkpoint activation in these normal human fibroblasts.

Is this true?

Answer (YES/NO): NO